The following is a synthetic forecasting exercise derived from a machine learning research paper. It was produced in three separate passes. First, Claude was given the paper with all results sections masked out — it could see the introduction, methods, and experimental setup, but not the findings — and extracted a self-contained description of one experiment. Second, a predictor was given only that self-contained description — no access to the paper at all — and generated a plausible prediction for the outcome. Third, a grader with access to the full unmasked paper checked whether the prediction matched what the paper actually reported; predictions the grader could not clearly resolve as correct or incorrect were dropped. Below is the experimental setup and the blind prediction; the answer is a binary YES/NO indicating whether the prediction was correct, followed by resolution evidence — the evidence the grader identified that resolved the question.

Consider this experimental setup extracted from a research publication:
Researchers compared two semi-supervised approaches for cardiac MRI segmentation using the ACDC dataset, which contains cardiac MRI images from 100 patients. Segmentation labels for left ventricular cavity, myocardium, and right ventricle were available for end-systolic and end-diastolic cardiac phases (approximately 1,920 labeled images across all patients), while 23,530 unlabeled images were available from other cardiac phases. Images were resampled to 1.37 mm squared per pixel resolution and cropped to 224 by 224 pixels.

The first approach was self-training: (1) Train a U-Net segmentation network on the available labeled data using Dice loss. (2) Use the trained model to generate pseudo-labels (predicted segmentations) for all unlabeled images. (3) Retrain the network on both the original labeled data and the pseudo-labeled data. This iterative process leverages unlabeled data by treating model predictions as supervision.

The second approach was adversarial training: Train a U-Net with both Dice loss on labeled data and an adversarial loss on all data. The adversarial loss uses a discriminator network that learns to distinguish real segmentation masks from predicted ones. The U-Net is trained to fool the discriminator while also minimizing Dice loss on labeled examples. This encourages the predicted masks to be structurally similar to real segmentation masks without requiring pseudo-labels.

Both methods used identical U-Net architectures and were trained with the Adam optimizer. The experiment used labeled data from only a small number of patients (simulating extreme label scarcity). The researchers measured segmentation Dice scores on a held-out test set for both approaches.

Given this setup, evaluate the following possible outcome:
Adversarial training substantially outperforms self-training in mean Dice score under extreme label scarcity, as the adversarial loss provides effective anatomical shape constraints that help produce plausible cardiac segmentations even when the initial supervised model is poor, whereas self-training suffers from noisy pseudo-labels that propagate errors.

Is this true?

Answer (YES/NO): YES